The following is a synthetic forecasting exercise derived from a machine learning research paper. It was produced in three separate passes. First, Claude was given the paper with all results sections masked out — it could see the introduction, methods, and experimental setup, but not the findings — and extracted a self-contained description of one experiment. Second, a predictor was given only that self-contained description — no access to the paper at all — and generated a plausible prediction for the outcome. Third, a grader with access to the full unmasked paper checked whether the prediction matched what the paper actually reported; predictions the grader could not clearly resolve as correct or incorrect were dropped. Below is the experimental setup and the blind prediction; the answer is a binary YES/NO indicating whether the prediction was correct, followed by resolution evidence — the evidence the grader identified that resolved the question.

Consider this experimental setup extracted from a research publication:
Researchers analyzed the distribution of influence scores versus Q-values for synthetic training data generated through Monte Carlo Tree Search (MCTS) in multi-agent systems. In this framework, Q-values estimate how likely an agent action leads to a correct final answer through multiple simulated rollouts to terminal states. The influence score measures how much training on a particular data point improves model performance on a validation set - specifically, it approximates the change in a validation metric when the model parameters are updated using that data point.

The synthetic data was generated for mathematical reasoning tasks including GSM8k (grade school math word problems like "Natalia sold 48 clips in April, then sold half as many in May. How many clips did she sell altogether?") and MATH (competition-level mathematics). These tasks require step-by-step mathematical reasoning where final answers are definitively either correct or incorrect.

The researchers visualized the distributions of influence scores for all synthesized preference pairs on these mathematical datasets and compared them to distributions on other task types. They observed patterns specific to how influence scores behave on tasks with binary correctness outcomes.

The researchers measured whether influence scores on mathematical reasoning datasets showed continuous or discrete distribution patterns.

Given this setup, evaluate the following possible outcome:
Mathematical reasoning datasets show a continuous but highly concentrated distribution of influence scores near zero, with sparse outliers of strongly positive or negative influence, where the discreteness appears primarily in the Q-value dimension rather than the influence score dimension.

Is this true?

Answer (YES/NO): NO